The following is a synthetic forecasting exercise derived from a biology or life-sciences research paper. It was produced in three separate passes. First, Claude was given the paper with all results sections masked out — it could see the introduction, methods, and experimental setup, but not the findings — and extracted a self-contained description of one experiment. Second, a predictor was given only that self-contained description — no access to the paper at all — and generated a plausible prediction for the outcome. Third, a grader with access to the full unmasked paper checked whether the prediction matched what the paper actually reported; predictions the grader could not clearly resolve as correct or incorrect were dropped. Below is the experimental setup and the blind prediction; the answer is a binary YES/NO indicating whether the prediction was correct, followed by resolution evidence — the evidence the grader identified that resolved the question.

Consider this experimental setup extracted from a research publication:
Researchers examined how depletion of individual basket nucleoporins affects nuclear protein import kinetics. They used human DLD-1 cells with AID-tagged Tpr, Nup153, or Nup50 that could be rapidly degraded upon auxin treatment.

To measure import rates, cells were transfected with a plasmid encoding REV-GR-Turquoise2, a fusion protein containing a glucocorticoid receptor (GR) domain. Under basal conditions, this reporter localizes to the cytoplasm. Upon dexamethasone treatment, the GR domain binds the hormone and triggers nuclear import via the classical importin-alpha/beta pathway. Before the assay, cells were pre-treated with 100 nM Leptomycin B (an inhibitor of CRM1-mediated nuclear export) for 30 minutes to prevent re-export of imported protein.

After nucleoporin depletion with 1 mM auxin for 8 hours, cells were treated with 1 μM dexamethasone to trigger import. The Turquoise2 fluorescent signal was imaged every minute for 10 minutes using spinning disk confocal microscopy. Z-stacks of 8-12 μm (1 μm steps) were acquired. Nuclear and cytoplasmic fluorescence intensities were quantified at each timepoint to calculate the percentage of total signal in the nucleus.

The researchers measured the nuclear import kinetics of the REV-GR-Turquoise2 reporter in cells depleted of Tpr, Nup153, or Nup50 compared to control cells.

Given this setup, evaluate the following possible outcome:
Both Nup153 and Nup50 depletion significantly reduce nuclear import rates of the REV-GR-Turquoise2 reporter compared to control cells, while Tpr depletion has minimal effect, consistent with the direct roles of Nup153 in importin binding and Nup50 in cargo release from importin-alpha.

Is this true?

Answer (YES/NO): NO